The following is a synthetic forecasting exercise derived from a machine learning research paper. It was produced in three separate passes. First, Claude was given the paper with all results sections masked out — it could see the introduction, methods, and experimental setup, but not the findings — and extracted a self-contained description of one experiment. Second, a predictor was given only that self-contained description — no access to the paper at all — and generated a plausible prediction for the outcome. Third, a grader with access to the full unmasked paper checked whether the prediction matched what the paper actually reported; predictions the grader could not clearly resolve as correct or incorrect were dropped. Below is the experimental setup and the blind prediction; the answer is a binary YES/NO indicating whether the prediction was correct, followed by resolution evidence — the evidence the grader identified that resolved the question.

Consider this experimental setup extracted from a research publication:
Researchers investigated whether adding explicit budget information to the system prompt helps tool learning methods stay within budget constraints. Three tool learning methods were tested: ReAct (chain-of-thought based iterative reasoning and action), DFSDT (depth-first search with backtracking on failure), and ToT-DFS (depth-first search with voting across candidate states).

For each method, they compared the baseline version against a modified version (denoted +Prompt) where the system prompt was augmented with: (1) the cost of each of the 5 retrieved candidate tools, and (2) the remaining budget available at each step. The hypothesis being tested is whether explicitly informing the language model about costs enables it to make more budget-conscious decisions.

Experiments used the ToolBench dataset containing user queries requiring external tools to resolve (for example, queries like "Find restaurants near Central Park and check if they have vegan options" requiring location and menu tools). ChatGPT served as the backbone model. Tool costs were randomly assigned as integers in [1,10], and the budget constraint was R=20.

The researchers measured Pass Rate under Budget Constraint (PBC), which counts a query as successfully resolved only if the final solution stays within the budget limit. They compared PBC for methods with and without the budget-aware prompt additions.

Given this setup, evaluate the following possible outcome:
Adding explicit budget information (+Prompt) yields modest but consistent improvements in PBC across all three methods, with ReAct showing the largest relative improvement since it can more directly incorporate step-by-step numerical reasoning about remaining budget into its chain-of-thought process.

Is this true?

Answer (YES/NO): NO